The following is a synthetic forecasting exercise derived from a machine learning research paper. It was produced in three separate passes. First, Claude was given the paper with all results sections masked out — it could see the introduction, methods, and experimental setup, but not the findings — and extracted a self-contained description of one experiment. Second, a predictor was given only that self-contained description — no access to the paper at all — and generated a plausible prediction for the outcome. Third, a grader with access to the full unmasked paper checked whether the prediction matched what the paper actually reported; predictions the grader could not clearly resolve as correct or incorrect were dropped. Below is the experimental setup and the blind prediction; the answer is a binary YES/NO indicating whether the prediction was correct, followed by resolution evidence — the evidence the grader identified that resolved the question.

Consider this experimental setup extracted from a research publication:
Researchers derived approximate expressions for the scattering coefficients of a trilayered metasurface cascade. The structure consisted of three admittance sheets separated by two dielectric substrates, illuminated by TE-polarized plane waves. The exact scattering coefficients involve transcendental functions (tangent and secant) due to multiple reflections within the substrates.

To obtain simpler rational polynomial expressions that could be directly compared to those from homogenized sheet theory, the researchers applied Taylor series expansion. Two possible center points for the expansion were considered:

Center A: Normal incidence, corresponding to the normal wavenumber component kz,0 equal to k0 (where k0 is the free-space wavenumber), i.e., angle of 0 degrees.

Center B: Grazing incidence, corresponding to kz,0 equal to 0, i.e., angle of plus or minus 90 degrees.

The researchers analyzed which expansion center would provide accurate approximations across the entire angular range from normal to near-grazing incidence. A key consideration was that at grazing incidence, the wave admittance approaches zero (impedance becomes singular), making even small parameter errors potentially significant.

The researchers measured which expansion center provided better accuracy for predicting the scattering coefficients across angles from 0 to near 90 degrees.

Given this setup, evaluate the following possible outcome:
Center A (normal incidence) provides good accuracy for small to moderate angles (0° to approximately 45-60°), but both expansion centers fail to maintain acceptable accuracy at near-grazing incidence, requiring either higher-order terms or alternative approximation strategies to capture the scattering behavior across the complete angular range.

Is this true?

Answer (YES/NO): NO